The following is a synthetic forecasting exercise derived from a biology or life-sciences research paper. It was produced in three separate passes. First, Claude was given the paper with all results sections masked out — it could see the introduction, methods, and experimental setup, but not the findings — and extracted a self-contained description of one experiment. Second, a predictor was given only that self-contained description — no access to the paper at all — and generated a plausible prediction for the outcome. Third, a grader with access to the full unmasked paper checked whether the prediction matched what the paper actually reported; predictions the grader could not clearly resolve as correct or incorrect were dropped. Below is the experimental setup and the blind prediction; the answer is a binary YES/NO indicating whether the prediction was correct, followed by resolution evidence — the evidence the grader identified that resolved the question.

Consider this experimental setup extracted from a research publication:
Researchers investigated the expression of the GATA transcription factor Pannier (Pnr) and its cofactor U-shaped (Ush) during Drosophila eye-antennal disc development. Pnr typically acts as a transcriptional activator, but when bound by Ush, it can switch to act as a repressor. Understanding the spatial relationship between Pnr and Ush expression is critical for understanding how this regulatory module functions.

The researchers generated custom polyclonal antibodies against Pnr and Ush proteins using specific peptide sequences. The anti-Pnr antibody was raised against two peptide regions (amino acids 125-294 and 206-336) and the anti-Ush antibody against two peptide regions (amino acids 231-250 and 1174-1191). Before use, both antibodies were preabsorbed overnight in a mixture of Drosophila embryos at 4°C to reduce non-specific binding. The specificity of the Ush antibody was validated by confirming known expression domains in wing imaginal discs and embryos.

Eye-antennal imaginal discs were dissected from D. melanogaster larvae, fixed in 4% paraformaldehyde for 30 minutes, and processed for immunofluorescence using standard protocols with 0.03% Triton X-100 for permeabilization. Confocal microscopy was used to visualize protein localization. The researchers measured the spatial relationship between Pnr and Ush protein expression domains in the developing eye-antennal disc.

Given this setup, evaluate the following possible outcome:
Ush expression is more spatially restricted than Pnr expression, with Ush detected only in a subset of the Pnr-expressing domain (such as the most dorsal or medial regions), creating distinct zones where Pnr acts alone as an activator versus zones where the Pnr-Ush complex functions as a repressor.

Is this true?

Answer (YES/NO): NO